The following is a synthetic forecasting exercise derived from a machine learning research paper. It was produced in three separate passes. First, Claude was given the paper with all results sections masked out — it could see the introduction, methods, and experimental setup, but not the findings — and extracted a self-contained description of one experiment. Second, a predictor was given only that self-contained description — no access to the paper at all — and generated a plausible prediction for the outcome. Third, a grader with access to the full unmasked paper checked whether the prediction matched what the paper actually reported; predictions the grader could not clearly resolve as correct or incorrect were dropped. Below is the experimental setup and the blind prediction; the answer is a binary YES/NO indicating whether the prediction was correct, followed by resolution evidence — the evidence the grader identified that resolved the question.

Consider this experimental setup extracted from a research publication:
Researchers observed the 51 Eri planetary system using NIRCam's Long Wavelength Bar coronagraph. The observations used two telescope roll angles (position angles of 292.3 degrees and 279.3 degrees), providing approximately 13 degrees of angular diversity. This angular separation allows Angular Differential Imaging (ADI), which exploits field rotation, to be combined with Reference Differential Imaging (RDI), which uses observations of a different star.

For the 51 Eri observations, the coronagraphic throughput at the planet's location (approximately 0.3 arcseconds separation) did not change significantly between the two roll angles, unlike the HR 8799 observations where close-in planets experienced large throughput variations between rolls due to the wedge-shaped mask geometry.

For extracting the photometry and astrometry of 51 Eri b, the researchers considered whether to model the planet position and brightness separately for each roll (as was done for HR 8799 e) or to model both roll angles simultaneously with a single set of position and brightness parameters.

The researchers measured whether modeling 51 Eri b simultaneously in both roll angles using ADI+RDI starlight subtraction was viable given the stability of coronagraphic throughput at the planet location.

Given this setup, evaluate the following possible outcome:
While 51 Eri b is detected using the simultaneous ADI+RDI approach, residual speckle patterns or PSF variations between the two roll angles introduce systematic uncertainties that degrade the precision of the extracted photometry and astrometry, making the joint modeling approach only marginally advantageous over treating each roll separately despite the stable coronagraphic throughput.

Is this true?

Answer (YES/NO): NO